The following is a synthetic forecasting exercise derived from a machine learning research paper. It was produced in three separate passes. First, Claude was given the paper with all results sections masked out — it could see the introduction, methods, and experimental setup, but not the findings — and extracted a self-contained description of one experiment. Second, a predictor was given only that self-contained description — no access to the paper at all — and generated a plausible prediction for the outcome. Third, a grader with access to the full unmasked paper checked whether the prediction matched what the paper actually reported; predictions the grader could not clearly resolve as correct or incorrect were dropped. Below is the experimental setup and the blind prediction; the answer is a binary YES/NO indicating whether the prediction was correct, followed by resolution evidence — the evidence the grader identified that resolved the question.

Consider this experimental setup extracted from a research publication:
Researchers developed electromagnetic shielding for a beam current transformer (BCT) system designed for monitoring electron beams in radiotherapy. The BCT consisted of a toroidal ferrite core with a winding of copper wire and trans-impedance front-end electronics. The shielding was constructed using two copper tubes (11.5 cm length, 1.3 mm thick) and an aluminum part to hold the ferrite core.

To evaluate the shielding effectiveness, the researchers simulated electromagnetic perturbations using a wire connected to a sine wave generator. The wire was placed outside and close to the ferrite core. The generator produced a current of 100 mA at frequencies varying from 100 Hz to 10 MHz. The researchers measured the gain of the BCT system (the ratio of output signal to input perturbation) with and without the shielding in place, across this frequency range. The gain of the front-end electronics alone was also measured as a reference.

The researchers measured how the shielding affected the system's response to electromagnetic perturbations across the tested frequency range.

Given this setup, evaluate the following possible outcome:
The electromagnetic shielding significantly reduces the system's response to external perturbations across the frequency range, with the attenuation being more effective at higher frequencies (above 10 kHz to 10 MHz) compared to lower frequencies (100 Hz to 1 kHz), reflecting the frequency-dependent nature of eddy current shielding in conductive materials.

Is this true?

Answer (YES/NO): NO